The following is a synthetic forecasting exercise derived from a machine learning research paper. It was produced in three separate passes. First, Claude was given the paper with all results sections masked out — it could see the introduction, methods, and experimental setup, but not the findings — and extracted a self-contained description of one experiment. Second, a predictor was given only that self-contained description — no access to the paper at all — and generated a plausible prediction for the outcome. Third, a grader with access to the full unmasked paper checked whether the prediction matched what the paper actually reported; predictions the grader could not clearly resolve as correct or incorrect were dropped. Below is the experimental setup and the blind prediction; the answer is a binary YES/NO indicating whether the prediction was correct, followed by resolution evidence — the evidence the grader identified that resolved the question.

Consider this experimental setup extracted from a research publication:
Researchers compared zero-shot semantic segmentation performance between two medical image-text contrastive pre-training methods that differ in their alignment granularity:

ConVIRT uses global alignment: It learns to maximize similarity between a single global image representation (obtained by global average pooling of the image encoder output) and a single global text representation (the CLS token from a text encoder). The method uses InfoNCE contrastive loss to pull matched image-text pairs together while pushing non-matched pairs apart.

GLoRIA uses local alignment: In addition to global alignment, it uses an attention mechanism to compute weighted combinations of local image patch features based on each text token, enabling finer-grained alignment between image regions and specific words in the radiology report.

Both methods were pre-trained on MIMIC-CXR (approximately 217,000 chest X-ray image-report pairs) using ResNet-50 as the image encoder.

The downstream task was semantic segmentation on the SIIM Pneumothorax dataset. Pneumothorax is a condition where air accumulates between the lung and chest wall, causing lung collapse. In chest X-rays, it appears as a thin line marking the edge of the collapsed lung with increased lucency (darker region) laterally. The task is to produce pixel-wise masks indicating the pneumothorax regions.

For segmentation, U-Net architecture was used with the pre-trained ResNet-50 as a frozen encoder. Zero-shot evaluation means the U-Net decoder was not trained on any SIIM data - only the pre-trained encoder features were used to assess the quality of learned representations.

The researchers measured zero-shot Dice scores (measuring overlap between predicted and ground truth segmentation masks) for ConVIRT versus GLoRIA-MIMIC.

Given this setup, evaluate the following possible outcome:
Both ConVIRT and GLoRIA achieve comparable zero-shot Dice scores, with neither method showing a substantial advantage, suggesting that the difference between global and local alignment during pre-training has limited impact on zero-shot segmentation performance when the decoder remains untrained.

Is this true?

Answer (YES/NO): NO